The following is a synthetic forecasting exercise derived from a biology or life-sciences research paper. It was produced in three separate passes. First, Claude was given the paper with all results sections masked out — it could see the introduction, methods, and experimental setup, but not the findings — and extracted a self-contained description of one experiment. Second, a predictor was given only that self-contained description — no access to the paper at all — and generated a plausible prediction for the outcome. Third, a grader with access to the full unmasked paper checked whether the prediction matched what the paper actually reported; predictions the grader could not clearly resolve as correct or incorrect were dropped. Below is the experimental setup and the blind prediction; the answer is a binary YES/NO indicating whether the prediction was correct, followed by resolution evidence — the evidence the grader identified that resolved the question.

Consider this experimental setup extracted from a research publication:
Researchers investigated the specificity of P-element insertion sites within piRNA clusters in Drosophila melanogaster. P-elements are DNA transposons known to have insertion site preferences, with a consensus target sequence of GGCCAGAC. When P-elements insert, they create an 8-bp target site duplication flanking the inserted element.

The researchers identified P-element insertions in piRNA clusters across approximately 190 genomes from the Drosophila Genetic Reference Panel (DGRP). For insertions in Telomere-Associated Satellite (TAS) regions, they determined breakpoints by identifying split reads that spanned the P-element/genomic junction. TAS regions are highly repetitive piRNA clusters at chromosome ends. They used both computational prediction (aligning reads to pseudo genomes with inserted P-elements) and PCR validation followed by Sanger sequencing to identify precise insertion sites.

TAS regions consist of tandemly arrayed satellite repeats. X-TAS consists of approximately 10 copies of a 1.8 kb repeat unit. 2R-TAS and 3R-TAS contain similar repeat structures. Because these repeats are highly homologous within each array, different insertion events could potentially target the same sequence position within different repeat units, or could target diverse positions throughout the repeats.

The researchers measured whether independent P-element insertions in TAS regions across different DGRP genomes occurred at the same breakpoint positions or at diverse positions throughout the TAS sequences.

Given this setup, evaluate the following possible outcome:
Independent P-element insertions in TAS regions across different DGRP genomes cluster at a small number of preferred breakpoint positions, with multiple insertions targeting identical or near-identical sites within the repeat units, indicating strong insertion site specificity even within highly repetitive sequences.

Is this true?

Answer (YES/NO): YES